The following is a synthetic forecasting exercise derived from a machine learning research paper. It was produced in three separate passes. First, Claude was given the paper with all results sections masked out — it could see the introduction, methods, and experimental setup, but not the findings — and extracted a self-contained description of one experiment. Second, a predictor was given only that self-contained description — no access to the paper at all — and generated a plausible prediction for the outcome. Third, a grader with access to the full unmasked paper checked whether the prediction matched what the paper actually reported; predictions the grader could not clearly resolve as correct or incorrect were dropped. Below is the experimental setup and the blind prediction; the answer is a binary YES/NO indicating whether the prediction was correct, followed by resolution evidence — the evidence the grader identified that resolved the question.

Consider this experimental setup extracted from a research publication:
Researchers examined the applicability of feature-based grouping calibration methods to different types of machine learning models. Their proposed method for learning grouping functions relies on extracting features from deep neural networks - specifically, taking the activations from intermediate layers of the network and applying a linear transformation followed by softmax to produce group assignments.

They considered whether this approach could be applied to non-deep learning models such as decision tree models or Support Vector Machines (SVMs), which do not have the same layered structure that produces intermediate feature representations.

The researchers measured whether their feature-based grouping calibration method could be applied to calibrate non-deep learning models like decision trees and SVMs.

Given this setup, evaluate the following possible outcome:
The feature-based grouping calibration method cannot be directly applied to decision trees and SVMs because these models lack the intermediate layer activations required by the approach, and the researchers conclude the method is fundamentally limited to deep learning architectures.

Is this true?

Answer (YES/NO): YES